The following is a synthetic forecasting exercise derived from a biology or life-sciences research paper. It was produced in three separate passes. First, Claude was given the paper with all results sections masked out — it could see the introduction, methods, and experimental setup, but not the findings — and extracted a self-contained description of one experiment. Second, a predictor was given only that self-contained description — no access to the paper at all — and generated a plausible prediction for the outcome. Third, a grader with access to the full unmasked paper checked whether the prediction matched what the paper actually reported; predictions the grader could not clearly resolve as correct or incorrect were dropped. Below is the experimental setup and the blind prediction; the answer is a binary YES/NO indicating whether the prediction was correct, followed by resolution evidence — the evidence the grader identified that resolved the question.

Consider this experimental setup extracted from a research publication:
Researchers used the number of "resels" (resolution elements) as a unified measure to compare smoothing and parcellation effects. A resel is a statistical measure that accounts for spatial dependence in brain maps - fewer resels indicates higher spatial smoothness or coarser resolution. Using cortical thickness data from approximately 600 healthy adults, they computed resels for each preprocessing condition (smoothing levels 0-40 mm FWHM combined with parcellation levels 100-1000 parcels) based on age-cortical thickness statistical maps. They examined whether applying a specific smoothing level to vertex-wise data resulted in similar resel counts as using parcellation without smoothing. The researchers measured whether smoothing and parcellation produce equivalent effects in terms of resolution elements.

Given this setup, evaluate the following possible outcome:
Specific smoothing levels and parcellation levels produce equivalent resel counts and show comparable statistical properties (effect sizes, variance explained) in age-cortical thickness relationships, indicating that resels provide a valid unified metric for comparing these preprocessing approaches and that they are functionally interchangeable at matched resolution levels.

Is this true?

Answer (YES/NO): NO